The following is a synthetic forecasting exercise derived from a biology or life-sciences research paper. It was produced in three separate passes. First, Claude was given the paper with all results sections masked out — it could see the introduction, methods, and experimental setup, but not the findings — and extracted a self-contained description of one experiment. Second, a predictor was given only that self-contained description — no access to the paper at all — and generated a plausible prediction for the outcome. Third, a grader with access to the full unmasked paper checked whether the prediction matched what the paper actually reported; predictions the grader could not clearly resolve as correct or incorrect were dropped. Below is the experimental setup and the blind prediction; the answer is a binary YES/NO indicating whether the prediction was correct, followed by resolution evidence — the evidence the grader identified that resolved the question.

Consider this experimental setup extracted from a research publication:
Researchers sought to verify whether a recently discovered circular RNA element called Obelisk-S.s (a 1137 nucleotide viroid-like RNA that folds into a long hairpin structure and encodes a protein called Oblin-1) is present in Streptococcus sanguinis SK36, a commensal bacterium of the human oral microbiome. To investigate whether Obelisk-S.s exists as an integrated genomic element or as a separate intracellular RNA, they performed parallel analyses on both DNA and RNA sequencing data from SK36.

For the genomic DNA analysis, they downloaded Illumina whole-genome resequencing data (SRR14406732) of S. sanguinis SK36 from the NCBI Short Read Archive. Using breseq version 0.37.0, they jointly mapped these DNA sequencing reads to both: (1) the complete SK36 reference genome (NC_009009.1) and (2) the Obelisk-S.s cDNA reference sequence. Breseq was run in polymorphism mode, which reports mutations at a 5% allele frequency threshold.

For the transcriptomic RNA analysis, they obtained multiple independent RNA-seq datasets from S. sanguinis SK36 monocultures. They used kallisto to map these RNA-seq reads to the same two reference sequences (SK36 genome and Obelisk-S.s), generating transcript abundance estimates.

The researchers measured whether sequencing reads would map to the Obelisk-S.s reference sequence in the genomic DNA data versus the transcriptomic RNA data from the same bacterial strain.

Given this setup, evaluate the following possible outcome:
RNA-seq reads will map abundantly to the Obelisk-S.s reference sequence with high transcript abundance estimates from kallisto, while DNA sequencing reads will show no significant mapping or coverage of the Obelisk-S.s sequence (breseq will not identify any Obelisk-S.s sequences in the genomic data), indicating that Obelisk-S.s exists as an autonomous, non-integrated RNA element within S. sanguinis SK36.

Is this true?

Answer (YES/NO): YES